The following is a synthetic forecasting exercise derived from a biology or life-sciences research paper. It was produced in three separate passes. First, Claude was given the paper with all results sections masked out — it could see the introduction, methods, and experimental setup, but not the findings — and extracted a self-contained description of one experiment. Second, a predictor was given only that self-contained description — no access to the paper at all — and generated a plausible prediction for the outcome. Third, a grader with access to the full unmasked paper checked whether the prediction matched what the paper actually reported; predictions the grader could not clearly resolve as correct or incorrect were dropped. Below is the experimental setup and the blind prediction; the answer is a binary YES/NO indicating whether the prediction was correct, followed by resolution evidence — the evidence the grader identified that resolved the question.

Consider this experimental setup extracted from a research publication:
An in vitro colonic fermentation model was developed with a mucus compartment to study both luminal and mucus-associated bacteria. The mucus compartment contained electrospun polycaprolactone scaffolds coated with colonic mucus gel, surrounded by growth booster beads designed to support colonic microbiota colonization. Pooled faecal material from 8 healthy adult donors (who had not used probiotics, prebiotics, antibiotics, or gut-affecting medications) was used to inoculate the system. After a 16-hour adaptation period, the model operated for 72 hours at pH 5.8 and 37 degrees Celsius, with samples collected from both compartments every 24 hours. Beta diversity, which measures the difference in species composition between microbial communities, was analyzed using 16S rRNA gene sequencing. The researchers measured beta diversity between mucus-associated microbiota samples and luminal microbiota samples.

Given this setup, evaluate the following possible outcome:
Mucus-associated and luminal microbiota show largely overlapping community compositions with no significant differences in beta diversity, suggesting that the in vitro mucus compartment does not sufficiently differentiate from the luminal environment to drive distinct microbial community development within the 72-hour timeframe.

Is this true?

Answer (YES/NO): NO